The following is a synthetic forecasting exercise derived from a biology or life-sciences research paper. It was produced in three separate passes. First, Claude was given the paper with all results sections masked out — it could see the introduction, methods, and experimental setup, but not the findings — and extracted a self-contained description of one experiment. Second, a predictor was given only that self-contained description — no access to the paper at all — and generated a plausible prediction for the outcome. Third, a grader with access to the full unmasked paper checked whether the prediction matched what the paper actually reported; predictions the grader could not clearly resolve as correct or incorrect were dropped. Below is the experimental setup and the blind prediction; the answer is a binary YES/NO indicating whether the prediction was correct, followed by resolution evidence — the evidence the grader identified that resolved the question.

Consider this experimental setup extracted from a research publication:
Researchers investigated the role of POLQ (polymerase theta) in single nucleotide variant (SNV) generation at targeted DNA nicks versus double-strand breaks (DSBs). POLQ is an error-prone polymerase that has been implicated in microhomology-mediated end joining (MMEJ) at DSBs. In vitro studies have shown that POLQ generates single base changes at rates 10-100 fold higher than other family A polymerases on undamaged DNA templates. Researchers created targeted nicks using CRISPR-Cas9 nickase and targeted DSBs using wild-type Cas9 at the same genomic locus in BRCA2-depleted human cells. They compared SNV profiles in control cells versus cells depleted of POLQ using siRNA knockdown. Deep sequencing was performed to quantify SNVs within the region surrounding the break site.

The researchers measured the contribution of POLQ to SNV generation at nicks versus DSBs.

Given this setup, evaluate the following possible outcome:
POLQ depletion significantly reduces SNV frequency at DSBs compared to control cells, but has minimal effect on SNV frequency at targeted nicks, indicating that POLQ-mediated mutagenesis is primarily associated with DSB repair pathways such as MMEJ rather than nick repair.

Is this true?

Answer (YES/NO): NO